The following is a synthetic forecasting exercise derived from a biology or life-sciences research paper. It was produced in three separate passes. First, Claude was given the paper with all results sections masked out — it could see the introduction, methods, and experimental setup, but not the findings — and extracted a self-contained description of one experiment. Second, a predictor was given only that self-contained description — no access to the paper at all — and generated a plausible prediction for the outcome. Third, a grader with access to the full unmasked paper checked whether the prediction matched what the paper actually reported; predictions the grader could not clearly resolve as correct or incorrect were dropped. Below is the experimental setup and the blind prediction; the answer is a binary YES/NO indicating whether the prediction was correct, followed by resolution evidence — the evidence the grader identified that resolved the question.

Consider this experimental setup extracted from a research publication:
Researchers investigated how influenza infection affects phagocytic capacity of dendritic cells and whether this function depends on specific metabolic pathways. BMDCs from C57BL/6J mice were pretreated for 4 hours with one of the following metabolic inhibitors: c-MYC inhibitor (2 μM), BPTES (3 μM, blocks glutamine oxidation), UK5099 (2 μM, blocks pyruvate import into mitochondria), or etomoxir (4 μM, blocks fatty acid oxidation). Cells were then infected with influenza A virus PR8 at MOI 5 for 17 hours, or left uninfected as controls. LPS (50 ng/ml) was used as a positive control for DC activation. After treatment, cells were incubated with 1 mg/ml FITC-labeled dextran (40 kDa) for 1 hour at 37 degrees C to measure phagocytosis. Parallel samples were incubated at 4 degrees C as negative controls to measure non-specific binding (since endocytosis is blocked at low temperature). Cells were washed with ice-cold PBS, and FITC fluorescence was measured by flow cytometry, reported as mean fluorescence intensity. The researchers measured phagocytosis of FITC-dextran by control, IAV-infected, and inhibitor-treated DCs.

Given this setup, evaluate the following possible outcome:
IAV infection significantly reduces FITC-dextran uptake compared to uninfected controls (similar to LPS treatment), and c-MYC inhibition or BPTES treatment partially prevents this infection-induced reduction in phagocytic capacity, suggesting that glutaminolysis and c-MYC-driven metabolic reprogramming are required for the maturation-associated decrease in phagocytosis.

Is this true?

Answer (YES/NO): NO